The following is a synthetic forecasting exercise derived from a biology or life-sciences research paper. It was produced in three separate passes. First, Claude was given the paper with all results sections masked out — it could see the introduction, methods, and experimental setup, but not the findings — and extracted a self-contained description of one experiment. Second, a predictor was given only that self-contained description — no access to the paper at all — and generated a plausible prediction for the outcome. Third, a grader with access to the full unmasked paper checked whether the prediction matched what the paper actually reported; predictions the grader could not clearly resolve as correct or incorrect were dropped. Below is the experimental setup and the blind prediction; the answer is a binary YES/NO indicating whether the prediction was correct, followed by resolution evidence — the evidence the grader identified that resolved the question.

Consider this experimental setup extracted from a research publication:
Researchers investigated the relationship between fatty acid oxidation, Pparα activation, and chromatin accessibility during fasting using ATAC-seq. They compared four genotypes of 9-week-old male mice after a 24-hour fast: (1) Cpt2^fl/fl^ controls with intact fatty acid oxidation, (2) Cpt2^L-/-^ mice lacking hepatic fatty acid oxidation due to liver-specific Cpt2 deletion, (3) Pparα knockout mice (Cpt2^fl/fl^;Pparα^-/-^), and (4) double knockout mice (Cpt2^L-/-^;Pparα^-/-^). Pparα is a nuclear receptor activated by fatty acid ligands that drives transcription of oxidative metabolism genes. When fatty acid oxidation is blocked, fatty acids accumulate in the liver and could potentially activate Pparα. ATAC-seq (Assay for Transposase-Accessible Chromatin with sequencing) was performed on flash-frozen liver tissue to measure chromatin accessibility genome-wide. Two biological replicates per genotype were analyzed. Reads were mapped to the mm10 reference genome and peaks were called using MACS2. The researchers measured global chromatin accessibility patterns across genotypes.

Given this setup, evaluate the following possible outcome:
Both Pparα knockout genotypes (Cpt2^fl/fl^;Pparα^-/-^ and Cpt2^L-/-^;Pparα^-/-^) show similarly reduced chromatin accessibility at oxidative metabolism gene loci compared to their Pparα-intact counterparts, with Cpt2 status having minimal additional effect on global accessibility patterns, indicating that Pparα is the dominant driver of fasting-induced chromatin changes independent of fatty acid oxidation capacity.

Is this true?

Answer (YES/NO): YES